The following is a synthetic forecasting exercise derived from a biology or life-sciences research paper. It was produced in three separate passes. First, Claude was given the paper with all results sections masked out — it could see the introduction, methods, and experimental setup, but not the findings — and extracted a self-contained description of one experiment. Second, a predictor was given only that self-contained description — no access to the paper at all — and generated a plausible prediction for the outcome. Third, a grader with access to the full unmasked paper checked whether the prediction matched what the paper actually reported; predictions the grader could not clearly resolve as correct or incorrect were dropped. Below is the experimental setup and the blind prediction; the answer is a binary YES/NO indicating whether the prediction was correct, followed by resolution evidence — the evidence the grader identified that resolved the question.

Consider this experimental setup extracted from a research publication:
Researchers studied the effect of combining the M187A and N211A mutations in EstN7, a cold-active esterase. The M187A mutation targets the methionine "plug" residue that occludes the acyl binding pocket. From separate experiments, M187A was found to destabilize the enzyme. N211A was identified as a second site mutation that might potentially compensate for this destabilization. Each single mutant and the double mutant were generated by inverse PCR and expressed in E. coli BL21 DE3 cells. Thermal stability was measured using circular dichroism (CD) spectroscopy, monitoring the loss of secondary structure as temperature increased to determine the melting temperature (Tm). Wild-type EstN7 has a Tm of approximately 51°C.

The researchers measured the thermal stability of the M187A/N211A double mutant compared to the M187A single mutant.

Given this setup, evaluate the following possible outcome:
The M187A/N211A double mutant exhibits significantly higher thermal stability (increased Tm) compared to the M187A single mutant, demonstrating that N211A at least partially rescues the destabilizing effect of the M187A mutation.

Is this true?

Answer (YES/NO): NO